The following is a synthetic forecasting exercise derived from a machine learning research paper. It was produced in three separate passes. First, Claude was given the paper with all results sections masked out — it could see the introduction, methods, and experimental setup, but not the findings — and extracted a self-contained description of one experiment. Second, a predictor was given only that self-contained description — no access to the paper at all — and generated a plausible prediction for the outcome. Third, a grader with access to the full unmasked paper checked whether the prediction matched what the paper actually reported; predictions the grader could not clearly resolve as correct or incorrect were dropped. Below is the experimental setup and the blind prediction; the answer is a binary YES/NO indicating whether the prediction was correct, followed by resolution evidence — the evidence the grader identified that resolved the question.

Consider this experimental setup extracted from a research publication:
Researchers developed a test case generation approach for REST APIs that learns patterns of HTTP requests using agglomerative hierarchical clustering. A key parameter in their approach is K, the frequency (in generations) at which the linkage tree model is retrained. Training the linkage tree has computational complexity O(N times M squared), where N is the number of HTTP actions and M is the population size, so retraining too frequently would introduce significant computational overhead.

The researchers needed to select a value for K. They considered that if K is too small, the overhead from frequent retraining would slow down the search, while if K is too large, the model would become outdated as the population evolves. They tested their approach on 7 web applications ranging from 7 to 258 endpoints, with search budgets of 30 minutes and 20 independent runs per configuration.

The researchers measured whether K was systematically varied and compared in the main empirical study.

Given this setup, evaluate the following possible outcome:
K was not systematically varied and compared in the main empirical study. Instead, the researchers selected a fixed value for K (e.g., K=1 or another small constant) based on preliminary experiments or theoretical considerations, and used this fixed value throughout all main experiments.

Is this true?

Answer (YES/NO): YES